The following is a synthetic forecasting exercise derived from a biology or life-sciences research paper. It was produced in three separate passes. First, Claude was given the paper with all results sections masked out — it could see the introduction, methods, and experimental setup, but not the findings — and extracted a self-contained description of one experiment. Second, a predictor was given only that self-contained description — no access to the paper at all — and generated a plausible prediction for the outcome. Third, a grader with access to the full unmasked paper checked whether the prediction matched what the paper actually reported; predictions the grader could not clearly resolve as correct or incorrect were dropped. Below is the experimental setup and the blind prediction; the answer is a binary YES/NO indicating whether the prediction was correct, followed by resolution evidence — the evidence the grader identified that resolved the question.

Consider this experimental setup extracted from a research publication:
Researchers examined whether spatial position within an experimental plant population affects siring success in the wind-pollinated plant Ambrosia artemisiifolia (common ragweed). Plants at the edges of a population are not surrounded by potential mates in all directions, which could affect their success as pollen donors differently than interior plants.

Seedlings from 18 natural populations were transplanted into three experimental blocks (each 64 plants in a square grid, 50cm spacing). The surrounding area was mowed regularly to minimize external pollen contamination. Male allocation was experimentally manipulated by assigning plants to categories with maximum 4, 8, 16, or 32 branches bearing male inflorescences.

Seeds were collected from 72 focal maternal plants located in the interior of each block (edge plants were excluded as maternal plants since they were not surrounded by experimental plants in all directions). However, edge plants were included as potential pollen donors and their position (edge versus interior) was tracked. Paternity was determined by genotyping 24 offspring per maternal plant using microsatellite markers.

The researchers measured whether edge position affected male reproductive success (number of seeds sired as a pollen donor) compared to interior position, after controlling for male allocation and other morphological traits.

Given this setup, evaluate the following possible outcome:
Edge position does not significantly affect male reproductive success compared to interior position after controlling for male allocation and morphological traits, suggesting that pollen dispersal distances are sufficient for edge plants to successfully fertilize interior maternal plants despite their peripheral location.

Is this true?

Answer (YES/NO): NO